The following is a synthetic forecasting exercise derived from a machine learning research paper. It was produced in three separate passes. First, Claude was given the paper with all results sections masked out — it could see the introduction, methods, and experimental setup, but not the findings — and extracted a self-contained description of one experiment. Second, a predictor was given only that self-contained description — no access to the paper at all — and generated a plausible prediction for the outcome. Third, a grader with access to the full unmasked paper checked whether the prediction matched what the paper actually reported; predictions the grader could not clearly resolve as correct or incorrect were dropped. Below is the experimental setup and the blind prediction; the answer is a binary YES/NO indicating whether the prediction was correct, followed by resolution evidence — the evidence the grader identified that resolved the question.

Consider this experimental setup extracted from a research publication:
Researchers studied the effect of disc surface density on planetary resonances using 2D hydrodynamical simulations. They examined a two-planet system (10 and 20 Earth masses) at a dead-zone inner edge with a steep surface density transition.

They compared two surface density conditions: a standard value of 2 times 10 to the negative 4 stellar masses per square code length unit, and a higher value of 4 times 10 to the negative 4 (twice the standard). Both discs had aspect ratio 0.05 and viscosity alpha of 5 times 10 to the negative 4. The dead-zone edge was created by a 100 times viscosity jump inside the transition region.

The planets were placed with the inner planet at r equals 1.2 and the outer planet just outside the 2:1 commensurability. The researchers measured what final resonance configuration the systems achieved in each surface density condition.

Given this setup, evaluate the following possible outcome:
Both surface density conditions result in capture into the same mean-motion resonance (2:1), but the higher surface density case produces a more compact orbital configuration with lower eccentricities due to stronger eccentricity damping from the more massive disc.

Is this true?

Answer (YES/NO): NO